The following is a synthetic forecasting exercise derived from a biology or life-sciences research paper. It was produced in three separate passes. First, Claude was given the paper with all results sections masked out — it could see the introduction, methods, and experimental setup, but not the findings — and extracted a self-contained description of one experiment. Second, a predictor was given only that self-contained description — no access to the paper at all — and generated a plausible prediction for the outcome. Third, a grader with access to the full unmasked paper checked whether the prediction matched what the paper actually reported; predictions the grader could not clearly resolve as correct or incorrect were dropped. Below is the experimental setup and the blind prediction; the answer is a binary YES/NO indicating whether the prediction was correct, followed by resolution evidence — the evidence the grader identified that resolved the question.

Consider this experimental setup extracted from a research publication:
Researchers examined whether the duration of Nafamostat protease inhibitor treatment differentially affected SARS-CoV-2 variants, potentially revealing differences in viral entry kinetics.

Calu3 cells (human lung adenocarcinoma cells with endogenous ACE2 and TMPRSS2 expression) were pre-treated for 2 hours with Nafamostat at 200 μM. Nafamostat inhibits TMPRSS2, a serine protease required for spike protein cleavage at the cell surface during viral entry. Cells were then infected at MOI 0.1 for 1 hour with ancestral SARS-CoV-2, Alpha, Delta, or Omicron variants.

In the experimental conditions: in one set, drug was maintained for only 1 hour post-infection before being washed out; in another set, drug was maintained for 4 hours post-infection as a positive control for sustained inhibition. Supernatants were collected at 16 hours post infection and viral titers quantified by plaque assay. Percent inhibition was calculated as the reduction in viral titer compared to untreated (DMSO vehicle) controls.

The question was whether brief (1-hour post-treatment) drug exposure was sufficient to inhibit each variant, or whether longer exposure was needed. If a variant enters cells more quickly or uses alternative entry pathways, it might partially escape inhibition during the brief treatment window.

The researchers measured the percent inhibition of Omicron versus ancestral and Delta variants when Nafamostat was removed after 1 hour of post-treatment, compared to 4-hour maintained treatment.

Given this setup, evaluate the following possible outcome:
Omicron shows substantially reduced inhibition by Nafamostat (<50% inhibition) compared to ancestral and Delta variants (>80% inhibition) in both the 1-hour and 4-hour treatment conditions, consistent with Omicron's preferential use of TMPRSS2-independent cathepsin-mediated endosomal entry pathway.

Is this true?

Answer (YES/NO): NO